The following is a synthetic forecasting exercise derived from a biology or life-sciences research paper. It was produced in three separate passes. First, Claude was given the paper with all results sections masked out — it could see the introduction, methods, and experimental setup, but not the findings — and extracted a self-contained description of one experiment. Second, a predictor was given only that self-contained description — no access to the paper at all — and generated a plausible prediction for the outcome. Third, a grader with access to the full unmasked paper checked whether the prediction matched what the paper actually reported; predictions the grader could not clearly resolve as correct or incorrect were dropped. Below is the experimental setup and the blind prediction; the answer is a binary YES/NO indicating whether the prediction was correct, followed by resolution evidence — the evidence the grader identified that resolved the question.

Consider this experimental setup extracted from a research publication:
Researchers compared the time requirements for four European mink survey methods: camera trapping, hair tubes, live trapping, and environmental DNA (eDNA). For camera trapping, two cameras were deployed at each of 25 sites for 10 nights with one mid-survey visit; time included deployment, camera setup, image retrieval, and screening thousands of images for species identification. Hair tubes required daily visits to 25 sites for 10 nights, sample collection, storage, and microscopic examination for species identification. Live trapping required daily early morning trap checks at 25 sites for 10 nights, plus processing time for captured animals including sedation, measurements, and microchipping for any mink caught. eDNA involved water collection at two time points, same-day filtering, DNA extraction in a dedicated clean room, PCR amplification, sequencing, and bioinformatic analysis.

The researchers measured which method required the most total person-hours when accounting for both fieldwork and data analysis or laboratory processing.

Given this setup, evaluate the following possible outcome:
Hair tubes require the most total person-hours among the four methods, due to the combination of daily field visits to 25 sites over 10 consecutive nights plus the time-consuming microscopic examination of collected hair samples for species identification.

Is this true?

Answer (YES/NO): NO